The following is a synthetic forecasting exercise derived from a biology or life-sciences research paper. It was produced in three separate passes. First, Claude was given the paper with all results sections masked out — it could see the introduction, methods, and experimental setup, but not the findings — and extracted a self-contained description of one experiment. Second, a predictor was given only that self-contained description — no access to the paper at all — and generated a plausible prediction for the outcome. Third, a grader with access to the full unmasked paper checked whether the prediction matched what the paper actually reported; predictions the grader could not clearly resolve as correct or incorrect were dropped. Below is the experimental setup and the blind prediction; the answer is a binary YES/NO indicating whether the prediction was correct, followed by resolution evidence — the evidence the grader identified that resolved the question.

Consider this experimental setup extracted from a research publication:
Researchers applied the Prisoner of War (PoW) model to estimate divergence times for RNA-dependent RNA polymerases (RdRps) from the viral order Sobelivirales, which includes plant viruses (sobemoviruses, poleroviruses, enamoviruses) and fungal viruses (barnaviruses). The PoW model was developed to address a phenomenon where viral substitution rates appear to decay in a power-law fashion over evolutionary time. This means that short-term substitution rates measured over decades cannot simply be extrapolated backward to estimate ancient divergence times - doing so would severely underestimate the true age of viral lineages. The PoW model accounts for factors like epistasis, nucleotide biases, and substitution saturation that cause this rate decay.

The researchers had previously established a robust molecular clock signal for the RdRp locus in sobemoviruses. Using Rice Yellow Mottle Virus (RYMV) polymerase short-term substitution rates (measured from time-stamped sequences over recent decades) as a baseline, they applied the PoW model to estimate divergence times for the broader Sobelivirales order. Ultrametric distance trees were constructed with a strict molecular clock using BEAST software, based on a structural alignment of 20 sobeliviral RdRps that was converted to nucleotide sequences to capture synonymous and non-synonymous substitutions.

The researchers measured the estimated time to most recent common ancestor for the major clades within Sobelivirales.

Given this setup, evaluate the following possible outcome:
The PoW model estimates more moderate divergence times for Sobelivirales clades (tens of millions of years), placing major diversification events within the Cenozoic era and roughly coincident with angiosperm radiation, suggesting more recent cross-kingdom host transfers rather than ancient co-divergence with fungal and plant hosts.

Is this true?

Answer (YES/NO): NO